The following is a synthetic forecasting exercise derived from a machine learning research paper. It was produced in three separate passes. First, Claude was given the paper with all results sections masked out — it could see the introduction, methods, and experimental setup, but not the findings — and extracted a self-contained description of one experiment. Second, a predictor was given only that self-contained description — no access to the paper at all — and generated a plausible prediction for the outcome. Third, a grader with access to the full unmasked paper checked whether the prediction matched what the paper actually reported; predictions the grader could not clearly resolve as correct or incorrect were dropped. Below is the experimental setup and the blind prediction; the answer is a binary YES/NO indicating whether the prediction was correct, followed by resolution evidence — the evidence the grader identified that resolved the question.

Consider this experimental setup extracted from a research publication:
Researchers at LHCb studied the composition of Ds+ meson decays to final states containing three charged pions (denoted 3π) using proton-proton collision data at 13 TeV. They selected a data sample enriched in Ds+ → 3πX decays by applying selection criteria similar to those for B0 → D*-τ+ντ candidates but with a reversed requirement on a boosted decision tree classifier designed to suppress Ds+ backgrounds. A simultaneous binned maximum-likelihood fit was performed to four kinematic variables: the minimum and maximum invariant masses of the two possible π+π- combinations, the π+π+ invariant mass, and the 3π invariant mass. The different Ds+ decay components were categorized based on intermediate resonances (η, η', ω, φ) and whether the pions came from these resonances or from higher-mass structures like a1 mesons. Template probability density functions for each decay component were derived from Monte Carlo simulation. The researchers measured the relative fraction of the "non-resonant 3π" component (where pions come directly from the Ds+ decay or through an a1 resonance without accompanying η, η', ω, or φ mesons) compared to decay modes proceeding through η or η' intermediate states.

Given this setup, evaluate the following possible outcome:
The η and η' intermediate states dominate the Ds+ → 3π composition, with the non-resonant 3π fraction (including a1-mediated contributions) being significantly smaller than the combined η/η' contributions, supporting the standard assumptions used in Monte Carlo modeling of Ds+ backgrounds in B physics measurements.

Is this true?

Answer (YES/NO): NO